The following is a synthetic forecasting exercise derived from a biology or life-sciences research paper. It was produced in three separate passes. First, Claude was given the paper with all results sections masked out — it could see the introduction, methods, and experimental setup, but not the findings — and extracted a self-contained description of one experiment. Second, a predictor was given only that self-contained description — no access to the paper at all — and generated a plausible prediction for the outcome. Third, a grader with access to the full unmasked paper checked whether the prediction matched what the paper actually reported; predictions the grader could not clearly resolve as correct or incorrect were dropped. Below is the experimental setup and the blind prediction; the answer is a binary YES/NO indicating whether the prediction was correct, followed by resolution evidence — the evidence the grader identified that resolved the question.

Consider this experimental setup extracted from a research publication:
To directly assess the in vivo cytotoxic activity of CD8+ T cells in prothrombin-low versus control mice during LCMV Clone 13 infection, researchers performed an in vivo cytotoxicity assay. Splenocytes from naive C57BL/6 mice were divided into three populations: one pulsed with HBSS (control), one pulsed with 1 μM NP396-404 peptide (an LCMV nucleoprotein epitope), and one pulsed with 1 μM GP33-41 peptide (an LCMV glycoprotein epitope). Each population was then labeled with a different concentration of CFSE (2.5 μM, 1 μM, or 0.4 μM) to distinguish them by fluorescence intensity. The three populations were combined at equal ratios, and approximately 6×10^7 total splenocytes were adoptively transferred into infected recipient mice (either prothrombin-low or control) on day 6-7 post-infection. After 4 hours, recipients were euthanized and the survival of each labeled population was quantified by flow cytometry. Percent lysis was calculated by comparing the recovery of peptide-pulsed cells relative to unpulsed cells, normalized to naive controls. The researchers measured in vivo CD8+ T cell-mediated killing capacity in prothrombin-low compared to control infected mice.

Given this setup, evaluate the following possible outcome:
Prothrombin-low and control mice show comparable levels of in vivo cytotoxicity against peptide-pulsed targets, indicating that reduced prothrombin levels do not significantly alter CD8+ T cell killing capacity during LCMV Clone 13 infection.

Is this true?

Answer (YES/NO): YES